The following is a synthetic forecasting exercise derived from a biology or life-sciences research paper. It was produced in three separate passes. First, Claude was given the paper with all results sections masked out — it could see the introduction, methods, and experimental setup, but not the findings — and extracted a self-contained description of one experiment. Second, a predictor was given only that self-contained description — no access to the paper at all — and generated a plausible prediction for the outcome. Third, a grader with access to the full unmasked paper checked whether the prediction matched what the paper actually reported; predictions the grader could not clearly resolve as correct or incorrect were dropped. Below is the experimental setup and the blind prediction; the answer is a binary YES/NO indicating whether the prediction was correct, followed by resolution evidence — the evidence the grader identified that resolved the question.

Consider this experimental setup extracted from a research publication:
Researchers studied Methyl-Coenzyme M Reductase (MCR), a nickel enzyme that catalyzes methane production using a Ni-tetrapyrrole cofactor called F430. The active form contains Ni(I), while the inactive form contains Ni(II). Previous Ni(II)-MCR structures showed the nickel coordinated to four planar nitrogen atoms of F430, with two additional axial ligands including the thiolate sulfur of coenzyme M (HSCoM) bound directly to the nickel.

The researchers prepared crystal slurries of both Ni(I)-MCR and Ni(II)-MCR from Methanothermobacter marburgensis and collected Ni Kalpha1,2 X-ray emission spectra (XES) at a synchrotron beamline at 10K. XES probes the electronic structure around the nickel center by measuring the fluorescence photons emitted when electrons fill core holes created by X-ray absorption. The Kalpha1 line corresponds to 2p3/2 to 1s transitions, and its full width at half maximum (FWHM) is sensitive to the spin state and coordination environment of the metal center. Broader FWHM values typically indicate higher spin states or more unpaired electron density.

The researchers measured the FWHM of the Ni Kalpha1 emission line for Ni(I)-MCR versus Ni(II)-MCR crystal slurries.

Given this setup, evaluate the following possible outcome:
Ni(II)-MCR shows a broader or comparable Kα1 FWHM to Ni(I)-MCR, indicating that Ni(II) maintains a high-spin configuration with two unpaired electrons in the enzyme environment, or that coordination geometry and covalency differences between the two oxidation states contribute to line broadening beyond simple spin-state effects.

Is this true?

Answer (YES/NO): YES